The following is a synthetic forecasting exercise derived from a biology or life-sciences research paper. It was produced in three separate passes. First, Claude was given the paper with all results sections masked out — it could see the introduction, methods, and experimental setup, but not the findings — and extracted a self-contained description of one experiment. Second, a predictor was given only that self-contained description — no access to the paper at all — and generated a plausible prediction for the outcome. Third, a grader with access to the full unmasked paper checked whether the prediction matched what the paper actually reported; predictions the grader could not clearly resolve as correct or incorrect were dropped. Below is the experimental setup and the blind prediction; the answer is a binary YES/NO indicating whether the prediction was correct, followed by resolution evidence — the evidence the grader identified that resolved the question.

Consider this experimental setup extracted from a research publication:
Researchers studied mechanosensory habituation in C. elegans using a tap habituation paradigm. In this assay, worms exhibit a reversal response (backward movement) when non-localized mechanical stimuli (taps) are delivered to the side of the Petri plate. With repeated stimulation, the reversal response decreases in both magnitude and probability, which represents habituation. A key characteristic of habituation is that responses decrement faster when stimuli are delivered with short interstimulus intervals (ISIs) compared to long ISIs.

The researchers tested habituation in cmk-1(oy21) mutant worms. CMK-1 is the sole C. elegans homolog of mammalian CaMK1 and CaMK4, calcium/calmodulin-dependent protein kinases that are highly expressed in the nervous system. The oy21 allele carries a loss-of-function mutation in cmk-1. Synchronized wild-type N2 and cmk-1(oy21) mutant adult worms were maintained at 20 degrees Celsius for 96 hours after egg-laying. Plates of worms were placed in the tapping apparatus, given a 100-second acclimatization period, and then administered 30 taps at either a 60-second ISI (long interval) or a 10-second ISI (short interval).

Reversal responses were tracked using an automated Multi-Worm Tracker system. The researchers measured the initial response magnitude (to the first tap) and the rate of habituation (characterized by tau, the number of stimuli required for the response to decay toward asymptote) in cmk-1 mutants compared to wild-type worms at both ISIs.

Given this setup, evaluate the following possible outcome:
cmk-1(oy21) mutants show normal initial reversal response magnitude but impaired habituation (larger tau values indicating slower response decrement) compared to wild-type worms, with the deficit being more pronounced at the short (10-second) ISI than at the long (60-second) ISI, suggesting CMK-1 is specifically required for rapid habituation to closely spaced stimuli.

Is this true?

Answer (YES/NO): NO